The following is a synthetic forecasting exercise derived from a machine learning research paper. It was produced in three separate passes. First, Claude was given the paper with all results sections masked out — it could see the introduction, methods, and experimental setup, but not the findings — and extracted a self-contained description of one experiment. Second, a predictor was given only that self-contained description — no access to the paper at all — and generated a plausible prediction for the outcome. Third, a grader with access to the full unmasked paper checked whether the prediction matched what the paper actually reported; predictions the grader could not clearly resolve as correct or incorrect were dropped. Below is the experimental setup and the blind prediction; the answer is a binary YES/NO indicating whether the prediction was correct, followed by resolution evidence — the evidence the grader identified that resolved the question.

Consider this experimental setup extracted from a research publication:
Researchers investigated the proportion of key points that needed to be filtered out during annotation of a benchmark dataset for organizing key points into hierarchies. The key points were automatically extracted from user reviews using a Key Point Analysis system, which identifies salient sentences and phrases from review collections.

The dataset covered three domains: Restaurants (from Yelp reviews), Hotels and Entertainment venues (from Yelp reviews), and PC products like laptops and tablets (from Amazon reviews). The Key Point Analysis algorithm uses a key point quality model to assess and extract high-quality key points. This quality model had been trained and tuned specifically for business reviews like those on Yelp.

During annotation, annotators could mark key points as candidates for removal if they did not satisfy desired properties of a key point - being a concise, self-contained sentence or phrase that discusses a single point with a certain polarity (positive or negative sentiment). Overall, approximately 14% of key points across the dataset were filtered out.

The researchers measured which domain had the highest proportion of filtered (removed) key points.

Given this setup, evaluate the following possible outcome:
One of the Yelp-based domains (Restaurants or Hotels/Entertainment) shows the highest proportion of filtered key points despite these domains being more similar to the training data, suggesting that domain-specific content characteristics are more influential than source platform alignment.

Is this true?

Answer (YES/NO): NO